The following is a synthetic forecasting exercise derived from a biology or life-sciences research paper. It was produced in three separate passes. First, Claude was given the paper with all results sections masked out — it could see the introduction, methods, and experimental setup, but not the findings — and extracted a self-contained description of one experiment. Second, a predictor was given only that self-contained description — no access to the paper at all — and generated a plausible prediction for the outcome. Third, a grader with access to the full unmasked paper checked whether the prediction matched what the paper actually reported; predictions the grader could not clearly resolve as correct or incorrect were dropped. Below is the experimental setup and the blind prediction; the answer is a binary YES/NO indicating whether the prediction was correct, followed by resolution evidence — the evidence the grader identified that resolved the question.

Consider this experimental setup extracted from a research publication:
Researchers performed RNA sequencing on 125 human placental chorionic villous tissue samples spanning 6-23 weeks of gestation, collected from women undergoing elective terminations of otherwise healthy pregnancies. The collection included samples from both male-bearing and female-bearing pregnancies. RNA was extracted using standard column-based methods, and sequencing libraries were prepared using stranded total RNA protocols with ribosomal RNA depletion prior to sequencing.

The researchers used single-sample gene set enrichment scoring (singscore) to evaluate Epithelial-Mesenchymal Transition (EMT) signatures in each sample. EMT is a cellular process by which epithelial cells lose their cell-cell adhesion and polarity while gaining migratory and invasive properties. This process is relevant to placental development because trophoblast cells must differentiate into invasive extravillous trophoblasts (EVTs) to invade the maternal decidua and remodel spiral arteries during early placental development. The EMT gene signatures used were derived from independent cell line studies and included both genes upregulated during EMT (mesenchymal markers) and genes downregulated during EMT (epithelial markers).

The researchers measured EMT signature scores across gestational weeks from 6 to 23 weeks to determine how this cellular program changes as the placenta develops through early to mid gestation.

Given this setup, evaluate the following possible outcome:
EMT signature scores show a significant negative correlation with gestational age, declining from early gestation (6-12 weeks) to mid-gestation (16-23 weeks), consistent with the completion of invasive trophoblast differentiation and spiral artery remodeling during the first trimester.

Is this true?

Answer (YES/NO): NO